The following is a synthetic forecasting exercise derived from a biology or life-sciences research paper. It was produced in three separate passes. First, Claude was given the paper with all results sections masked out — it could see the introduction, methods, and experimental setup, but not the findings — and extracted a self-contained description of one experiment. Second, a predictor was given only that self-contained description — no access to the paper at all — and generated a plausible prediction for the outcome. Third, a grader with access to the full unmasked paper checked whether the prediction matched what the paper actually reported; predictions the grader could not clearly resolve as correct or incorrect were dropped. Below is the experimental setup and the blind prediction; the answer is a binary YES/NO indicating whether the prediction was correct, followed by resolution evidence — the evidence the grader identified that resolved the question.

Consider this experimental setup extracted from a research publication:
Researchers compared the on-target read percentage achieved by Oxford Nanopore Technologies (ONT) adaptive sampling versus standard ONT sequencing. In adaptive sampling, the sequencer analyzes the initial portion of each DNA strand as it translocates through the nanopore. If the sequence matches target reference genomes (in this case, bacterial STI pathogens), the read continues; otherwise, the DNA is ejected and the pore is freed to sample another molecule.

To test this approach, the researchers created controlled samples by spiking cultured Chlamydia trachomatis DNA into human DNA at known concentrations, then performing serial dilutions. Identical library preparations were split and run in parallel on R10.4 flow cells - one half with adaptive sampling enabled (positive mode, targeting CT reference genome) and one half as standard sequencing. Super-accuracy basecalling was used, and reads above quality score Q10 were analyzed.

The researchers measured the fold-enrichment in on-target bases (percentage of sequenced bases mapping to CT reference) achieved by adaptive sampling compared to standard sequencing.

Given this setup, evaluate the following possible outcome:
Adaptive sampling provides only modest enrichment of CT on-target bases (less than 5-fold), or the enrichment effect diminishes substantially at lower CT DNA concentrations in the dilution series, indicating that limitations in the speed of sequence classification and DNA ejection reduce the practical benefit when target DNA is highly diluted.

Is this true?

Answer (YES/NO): YES